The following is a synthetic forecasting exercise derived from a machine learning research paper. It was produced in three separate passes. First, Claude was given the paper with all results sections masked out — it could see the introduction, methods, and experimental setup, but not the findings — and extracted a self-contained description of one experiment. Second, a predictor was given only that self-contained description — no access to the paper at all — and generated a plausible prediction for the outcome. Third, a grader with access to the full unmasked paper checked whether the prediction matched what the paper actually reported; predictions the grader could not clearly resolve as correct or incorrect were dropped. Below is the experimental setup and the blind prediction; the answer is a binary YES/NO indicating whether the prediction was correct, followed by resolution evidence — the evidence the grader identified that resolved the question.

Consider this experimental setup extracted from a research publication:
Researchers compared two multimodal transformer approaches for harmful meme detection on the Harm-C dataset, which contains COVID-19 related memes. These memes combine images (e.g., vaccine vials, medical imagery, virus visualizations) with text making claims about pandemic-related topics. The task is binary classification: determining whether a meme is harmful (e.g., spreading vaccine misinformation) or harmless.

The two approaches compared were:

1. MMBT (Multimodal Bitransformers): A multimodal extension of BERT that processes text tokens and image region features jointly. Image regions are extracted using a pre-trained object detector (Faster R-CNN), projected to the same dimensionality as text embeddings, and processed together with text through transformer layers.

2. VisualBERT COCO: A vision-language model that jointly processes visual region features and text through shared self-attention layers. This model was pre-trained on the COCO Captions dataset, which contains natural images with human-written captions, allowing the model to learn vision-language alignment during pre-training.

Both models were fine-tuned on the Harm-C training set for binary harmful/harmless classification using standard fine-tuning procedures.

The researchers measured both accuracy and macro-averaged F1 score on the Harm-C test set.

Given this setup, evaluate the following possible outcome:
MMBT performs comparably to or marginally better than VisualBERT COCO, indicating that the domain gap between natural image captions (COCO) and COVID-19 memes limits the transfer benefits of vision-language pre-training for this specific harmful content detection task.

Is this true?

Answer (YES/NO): NO